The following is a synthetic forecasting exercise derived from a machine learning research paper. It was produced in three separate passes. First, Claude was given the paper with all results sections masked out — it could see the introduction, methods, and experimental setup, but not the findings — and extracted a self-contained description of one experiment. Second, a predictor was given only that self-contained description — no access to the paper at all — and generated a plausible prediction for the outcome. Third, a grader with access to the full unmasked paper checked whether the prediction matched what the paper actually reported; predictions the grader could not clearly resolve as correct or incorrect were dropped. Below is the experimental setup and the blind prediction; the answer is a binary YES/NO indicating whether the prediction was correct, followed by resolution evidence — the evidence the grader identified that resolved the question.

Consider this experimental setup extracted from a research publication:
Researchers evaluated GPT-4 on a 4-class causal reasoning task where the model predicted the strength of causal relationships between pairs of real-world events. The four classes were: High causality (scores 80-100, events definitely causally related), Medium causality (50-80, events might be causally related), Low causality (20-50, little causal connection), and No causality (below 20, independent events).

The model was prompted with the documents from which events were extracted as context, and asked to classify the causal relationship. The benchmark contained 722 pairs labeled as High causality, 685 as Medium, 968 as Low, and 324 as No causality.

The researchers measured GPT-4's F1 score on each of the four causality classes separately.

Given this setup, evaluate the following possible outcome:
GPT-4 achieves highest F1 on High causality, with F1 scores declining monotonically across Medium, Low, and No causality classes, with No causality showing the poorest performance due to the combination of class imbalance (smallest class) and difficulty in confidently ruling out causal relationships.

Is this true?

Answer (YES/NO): NO